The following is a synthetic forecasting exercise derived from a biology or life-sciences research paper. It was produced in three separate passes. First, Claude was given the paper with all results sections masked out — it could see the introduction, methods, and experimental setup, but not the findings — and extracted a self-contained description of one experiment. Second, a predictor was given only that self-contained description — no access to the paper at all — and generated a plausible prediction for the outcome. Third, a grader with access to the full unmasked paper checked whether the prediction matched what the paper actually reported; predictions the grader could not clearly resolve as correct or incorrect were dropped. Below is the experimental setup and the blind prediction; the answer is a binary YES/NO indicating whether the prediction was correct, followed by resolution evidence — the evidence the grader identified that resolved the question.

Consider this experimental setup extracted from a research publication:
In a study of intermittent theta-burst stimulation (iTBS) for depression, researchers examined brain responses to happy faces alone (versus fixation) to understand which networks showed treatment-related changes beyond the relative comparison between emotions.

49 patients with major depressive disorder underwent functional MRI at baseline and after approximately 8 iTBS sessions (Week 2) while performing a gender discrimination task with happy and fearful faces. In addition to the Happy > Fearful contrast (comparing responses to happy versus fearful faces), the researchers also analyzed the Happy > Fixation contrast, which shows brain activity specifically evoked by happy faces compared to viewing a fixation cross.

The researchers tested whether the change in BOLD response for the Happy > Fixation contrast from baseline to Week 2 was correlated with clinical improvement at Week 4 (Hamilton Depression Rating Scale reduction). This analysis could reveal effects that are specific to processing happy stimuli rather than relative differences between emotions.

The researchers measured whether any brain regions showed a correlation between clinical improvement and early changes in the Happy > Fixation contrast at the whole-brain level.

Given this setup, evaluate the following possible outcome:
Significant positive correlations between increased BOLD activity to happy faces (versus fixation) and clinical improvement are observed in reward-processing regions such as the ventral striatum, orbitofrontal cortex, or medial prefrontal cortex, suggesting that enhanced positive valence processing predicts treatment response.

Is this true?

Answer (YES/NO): NO